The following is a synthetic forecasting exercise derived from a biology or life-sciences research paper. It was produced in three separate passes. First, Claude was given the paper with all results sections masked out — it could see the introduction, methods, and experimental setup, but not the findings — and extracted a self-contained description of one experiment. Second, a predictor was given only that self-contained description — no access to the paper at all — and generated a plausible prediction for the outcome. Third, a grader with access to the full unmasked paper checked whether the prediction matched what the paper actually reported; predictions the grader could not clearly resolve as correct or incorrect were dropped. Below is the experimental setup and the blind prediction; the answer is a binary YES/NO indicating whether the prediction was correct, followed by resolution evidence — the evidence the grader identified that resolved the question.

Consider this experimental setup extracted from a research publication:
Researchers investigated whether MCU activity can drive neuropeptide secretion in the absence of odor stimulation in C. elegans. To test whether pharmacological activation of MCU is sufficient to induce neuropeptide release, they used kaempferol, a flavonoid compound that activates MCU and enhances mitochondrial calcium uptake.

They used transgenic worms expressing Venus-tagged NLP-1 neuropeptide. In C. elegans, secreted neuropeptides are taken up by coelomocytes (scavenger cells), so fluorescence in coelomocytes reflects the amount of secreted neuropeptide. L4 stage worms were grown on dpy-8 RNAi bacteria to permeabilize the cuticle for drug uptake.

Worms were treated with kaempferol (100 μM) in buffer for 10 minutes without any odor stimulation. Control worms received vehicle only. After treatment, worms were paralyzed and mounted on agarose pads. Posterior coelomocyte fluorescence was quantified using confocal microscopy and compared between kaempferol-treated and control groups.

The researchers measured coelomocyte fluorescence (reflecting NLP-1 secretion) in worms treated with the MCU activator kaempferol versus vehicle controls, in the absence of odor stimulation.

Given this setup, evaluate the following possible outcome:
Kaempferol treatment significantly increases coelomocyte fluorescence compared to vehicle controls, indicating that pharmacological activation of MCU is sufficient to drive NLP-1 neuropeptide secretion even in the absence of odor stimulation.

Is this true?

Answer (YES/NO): YES